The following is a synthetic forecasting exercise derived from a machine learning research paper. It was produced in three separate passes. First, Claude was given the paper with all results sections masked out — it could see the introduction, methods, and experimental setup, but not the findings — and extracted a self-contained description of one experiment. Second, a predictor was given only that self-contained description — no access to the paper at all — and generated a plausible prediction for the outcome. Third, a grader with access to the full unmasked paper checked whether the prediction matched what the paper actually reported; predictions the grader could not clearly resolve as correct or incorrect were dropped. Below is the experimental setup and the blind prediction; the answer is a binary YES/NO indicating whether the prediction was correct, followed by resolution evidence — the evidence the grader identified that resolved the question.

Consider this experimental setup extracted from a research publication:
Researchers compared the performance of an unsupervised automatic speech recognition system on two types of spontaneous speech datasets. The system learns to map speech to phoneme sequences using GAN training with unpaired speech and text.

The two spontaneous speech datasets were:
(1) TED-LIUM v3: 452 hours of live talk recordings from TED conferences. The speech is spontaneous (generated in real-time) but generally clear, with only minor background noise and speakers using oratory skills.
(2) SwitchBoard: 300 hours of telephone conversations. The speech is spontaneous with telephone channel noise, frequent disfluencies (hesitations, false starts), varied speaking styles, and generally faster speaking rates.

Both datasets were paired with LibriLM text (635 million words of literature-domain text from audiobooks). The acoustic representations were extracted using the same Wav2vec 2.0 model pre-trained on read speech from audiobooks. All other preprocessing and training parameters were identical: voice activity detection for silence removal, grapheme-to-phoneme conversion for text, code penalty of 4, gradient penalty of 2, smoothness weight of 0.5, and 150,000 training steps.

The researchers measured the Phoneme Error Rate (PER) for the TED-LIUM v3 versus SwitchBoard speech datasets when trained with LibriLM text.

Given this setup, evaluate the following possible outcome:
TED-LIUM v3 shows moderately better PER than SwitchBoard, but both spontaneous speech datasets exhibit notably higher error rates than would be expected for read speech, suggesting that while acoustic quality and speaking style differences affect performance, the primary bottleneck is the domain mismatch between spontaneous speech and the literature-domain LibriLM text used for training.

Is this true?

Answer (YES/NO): NO